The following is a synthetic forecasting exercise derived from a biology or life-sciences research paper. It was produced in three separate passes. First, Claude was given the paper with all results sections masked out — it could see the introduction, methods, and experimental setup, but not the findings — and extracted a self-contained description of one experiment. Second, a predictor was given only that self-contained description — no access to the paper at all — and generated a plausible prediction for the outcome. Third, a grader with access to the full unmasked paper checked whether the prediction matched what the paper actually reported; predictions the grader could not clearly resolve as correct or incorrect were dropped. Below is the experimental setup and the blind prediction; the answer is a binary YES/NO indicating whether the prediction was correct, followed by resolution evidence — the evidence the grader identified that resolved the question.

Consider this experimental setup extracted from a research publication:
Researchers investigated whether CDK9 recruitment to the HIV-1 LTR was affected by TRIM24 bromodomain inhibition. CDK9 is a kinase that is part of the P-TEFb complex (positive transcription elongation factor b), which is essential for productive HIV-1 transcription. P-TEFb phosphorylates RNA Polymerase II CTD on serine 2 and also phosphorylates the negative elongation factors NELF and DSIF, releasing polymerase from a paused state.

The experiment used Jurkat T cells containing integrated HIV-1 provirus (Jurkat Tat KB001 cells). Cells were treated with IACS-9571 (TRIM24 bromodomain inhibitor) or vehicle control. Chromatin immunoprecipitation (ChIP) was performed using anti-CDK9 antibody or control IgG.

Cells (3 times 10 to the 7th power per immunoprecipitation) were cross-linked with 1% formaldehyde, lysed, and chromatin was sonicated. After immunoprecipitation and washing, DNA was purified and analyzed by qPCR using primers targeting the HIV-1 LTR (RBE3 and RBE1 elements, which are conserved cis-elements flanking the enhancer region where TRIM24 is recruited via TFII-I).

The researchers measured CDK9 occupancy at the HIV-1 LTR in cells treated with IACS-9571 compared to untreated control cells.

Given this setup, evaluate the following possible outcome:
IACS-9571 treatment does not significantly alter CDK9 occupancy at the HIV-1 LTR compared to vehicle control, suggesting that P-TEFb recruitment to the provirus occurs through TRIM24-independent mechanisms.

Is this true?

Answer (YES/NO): NO